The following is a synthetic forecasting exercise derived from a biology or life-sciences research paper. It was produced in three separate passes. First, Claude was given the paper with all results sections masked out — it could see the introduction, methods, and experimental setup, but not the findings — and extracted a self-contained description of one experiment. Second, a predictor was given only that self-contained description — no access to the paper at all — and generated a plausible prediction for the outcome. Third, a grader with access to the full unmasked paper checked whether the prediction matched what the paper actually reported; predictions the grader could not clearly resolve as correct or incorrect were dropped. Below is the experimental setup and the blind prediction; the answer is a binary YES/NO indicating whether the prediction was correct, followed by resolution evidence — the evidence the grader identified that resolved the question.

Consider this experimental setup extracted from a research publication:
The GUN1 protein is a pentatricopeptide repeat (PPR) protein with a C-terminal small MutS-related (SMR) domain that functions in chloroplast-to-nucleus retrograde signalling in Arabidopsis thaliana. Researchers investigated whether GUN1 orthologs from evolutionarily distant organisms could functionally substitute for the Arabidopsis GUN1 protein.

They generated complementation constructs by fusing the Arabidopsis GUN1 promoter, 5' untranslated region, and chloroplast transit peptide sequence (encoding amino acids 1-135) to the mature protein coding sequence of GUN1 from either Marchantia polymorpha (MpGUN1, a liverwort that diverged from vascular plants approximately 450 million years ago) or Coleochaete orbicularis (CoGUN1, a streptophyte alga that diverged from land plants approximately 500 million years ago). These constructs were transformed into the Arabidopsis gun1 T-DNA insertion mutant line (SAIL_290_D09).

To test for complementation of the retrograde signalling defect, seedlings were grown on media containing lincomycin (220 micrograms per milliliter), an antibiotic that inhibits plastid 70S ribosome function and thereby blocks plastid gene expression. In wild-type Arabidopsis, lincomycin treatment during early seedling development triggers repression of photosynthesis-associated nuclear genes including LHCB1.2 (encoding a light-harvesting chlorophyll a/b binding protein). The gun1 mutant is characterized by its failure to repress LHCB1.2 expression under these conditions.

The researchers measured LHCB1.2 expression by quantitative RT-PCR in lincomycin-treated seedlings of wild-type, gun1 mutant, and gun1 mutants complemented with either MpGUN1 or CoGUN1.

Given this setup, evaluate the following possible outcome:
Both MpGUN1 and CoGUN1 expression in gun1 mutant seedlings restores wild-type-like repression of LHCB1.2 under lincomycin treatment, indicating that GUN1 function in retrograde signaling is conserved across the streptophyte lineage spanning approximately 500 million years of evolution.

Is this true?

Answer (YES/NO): YES